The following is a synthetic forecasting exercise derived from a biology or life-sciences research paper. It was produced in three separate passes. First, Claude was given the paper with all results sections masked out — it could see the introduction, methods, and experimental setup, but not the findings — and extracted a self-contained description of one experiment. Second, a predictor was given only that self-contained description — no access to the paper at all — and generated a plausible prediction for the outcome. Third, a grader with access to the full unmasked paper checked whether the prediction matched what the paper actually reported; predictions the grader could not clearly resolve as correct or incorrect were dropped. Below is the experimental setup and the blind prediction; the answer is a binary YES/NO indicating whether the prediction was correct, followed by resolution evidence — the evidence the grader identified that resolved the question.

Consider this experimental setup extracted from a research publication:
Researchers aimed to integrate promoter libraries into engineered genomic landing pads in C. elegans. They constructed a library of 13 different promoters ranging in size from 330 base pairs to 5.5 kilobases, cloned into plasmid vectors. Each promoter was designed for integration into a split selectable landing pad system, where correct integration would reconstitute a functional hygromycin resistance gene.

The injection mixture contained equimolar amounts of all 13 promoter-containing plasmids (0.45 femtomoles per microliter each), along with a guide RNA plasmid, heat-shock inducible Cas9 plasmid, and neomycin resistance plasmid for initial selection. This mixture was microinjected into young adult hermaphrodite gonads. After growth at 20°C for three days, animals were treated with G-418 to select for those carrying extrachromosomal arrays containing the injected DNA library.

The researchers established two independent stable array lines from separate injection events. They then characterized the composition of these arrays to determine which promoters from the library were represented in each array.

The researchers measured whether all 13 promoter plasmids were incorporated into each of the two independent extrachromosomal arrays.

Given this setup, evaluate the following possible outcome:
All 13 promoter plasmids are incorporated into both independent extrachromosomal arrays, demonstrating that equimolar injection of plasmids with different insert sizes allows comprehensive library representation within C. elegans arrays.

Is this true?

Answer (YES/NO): NO